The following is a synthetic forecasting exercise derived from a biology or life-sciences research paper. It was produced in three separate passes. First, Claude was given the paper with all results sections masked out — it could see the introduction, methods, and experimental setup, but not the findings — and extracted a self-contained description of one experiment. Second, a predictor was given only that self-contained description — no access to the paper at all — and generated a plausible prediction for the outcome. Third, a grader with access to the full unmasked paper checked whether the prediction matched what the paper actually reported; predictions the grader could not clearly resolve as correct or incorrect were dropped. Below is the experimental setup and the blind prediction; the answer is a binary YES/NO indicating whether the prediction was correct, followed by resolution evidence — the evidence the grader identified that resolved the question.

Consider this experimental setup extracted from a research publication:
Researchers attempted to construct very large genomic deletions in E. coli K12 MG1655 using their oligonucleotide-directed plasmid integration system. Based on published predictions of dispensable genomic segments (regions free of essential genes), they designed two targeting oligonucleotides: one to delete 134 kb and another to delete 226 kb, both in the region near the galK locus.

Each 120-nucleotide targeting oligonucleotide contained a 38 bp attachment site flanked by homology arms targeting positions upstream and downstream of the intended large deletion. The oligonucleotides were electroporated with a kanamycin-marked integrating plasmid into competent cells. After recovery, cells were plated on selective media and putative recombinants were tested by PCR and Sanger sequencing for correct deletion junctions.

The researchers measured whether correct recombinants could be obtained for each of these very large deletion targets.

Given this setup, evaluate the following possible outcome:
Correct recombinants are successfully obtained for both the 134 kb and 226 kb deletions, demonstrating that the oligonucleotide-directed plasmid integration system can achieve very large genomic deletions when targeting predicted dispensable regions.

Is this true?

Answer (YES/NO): NO